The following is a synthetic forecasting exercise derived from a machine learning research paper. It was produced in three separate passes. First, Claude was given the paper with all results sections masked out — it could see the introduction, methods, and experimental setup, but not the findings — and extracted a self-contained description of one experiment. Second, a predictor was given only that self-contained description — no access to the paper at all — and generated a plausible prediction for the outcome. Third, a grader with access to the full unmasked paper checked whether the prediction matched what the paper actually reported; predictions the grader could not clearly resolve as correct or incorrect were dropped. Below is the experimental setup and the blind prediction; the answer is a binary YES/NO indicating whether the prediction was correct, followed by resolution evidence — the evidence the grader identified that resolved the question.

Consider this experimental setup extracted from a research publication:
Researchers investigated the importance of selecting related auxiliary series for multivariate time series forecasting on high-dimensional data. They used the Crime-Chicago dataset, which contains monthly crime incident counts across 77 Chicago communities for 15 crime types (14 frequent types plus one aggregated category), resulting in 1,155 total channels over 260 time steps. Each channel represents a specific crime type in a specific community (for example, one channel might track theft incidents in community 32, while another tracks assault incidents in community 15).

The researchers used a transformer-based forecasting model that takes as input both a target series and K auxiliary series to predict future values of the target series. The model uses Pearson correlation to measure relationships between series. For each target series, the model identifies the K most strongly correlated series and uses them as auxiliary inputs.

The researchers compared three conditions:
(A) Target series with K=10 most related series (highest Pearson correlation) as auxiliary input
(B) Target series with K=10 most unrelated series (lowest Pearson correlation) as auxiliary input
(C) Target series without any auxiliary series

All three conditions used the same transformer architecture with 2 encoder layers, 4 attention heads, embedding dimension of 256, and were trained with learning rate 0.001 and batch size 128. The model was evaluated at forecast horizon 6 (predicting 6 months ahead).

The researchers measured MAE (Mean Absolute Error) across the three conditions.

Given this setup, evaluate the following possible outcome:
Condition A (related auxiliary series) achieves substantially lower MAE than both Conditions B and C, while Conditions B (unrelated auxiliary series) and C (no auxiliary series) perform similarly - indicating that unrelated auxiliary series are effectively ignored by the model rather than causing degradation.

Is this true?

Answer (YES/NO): NO